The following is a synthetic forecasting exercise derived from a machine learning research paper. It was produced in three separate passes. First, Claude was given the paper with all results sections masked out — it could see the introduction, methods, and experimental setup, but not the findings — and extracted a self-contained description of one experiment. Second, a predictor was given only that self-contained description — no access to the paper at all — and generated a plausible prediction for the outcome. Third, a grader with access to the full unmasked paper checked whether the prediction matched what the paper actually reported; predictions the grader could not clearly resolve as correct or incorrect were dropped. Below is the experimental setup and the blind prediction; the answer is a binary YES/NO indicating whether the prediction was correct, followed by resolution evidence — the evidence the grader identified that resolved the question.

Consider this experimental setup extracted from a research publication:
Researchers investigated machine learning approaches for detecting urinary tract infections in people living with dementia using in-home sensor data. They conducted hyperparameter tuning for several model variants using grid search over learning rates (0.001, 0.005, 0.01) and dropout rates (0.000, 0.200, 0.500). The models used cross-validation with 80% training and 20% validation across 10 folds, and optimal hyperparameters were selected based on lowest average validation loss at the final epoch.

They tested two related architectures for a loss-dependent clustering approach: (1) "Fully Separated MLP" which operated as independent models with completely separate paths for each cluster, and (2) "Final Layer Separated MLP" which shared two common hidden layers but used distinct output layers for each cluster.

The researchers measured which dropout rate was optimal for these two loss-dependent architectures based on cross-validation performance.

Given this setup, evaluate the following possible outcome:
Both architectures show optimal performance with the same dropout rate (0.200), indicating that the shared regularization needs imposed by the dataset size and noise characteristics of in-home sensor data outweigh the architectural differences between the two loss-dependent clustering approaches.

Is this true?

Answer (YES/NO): NO